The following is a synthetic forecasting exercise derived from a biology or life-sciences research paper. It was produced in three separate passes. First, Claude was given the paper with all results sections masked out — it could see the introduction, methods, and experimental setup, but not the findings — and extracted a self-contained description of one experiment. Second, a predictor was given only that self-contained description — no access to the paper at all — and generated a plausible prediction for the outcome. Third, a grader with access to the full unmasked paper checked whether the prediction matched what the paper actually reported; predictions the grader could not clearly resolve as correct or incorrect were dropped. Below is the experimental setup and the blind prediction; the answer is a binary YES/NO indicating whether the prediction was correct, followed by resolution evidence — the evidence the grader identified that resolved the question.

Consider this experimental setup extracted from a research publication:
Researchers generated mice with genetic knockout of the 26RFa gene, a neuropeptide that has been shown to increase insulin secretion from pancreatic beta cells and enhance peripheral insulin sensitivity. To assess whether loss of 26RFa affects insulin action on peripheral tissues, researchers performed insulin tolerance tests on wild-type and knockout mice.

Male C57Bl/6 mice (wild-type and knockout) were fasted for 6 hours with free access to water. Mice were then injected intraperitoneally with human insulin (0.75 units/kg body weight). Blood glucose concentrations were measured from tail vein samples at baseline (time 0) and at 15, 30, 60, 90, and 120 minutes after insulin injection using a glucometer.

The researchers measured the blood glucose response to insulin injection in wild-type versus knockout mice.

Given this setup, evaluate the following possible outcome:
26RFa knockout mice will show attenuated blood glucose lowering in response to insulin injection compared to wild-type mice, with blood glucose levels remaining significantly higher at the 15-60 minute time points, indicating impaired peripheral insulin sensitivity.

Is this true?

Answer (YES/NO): NO